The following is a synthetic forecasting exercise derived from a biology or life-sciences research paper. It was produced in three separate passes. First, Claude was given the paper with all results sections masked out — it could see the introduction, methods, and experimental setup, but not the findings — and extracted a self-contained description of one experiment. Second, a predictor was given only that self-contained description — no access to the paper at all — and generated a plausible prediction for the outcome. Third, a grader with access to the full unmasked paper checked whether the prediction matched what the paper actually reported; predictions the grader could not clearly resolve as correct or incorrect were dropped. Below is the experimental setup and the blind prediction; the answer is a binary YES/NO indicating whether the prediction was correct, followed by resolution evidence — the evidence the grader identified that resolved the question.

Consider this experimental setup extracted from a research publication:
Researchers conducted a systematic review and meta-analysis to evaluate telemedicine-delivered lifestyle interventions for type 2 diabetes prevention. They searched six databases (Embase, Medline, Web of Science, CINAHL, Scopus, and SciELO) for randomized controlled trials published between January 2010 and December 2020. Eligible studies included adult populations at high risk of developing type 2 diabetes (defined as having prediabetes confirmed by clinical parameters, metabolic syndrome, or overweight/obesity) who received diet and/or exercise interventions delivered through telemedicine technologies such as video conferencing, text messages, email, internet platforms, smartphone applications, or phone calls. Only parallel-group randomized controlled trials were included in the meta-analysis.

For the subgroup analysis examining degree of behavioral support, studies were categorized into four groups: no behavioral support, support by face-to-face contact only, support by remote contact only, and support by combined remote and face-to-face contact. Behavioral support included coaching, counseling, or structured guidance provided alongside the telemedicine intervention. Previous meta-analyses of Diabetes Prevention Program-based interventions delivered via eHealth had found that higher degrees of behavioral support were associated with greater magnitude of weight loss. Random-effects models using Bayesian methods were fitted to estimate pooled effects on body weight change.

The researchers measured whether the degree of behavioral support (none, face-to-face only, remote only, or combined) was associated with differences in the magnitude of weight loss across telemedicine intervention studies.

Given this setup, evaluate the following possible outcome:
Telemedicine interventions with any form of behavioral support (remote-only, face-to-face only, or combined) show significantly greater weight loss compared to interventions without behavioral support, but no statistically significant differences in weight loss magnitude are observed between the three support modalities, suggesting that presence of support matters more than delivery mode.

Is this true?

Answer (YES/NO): NO